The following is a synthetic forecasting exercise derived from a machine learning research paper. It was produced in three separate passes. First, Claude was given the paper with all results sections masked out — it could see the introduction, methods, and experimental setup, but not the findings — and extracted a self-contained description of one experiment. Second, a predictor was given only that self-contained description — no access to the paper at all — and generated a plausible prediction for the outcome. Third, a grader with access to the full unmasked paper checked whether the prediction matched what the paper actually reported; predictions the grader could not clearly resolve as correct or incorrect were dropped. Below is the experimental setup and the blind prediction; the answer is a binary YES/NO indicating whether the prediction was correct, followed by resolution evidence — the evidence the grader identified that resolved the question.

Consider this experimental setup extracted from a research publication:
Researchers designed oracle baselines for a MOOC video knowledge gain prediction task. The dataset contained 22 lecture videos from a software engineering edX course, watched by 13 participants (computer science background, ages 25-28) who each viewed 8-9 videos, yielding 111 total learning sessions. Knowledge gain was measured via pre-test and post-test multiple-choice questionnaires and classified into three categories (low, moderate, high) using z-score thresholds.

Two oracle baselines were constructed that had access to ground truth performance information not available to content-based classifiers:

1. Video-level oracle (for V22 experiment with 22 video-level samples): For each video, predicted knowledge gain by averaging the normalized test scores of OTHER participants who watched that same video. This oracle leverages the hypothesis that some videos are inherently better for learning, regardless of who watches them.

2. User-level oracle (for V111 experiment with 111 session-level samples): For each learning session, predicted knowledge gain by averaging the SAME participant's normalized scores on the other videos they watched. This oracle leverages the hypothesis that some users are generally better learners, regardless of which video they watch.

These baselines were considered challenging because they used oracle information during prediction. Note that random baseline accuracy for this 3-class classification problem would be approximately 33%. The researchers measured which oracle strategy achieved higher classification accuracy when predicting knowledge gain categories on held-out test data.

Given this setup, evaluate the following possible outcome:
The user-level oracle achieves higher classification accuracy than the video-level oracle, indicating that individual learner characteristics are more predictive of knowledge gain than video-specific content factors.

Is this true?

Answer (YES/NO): NO